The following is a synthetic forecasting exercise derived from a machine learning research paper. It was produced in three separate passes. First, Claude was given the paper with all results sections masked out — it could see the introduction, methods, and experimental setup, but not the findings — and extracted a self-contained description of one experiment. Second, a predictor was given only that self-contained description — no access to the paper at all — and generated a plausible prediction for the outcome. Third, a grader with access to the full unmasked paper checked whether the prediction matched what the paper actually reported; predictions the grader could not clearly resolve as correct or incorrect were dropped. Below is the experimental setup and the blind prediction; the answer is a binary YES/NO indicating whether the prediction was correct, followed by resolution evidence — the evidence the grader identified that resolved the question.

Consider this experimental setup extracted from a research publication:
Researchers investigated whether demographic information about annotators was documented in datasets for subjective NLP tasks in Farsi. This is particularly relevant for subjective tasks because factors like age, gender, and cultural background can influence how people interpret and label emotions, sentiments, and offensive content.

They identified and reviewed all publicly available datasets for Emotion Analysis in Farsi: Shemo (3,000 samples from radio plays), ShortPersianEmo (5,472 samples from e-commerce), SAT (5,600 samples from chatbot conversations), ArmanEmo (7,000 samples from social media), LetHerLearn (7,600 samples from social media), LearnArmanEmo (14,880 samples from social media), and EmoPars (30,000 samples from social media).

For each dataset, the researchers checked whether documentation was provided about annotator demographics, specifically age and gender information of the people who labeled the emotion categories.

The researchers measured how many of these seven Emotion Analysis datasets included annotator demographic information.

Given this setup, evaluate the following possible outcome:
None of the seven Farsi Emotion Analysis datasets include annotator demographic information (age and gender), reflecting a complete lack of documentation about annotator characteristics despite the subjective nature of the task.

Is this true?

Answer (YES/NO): NO